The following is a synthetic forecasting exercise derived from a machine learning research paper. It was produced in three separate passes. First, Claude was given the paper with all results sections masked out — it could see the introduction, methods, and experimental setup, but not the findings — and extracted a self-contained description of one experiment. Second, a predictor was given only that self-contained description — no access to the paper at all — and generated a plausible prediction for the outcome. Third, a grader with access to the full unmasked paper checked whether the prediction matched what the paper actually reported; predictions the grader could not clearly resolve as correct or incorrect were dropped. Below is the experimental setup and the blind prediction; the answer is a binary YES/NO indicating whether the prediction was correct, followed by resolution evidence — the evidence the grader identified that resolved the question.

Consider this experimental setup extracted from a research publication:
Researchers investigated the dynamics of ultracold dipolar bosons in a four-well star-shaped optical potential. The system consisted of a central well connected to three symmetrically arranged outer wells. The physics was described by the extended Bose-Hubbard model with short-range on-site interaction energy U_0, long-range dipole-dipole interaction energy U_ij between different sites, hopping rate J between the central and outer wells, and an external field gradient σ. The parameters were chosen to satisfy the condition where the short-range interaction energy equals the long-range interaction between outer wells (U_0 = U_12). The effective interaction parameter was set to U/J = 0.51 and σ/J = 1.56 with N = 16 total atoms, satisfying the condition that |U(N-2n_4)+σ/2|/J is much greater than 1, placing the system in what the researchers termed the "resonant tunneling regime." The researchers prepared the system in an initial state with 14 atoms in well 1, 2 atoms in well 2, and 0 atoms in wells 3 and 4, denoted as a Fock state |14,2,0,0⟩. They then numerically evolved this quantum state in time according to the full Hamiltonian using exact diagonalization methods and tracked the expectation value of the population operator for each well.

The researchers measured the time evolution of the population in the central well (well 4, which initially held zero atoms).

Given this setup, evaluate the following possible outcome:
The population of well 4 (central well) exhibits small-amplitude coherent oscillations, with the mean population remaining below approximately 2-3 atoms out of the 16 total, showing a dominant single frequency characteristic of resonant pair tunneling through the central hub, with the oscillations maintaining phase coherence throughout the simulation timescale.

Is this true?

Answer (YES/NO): NO